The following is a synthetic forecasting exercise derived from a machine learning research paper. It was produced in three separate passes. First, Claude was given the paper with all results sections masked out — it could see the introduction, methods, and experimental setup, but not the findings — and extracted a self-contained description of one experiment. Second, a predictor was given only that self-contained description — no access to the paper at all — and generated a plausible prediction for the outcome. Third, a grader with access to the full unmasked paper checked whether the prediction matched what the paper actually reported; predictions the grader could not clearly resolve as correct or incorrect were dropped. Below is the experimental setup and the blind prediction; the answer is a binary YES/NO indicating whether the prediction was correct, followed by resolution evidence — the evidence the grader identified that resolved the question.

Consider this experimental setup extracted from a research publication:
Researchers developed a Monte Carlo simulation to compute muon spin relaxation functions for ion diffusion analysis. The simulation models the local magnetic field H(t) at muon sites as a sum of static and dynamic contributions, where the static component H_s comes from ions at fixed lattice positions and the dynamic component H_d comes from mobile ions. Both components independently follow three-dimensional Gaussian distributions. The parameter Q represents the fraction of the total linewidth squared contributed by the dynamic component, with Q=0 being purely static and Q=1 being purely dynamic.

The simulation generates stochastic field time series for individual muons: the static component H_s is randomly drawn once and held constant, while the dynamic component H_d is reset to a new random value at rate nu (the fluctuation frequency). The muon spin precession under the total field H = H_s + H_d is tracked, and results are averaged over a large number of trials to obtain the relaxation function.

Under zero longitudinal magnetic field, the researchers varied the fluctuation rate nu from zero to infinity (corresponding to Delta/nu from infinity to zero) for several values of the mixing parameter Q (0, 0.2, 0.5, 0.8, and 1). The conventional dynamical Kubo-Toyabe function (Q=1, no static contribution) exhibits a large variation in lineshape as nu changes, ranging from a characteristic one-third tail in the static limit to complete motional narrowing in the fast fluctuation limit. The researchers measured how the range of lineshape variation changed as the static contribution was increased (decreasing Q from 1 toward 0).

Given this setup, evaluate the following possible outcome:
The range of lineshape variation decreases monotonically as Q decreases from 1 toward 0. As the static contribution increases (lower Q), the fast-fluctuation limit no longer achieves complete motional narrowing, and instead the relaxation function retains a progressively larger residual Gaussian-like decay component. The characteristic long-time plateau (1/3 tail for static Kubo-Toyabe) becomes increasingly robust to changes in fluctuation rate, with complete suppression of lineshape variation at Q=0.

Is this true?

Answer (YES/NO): YES